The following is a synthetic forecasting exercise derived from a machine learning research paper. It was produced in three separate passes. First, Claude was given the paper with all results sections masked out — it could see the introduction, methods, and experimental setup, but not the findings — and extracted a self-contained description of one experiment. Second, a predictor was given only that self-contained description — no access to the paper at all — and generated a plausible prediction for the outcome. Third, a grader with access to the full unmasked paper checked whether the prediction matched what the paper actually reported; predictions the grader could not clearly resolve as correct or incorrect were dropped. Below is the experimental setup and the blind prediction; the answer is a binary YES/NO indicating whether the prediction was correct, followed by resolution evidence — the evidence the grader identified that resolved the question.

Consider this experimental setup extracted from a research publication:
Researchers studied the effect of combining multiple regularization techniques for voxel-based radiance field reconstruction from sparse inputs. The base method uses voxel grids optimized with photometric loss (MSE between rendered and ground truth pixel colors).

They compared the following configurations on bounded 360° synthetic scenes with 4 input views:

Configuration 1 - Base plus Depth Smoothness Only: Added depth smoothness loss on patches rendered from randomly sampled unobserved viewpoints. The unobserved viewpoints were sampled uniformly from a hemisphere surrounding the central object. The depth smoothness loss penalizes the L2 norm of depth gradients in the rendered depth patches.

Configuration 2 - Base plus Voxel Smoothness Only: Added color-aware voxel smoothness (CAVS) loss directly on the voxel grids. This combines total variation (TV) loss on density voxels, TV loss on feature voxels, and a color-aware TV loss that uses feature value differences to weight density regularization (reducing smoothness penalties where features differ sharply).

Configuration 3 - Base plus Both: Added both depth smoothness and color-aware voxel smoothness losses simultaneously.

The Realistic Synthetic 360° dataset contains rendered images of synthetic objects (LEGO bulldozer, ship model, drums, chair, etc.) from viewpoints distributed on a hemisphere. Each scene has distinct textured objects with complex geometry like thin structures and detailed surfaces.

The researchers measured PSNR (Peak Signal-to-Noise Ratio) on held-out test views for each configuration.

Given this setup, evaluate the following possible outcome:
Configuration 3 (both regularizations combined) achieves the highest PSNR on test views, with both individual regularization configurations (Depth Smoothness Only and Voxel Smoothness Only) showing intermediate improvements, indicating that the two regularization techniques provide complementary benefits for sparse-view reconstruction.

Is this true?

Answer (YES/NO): NO